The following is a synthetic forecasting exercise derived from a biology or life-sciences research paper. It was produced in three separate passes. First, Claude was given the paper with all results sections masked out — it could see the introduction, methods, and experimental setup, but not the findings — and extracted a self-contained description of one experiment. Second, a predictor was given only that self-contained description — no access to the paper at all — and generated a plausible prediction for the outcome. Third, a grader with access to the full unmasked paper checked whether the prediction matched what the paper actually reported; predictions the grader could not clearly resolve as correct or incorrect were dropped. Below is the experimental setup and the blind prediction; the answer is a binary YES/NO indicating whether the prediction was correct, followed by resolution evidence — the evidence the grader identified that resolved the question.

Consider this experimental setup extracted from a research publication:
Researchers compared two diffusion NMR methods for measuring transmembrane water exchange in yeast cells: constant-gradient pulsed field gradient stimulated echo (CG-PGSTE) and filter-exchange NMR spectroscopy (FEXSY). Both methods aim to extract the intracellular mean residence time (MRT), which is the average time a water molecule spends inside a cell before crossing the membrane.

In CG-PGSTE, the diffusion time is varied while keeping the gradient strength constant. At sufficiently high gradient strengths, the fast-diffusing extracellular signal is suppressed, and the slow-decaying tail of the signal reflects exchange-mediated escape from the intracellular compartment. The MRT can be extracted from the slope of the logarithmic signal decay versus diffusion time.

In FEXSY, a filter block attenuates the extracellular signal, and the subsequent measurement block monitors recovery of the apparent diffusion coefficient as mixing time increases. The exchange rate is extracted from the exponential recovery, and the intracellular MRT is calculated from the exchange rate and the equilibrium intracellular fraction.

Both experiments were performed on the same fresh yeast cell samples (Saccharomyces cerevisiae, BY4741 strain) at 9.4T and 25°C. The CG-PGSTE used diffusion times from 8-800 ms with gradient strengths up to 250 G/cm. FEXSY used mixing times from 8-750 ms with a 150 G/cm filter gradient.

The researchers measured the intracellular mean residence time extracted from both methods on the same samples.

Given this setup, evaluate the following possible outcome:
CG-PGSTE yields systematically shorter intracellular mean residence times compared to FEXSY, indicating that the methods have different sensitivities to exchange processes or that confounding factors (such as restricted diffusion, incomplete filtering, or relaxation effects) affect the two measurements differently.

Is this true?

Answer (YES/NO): NO